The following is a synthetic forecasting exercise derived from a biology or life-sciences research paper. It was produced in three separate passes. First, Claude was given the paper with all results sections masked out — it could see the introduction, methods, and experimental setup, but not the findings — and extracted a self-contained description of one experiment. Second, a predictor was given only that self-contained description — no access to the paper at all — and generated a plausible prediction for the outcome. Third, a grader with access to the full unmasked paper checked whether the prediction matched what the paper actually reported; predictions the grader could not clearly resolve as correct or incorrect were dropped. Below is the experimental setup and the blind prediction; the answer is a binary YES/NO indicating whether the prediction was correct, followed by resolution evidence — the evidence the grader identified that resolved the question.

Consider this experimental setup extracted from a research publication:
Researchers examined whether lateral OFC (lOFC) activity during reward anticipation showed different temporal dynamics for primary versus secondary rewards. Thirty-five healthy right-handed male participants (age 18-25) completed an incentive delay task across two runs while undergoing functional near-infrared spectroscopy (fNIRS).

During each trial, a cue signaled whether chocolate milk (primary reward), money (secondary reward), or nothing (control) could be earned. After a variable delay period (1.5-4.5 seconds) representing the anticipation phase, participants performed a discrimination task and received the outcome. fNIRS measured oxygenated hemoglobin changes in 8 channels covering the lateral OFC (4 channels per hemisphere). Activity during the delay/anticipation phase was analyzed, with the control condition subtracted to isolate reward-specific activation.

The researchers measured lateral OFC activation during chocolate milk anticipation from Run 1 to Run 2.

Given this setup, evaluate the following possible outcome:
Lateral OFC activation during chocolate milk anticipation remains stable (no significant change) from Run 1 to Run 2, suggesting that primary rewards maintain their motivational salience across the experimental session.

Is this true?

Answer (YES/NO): YES